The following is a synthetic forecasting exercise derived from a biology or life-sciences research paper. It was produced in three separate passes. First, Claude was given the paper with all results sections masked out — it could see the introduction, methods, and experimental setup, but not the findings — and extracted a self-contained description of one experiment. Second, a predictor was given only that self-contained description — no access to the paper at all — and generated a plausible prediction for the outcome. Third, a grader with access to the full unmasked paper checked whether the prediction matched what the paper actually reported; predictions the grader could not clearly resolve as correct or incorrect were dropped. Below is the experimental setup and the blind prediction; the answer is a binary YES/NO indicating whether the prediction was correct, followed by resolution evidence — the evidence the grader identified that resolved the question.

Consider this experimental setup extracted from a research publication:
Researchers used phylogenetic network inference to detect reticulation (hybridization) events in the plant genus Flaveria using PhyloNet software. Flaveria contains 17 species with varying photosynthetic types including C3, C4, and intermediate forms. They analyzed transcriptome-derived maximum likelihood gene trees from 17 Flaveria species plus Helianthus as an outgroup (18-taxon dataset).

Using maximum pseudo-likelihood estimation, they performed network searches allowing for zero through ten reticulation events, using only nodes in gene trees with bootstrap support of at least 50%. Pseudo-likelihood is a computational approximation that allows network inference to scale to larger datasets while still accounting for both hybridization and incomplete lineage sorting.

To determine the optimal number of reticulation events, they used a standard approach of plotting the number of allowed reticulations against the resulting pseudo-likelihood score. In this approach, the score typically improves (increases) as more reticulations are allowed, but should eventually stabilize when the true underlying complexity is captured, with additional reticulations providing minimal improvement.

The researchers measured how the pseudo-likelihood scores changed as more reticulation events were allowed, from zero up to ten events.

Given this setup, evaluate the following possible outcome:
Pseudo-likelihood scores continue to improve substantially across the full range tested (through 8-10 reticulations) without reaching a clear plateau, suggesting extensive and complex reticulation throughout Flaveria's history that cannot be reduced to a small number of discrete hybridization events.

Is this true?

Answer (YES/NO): YES